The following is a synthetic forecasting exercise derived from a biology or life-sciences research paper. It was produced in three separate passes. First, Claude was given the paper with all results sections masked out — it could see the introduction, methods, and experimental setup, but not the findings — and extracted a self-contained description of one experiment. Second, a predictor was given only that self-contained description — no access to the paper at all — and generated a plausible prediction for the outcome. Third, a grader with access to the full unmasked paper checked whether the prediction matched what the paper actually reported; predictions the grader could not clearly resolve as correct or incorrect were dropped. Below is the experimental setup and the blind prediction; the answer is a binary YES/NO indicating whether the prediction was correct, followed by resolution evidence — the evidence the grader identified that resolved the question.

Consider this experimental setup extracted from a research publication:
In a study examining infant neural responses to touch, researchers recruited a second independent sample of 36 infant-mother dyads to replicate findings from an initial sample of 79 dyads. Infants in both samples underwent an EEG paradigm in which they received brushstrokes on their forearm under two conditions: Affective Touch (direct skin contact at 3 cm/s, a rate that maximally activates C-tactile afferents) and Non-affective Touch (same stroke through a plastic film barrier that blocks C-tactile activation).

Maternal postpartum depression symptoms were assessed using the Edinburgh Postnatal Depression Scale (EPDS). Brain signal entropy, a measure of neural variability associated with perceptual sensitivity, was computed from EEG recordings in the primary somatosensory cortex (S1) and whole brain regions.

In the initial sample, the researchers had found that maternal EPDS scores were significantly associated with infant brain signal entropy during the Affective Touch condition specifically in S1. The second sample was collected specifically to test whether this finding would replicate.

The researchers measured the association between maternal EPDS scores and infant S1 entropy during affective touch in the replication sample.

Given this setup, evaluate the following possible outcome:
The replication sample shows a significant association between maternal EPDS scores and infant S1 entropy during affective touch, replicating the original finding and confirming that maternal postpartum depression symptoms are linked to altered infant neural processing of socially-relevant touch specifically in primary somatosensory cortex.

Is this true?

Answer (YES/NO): YES